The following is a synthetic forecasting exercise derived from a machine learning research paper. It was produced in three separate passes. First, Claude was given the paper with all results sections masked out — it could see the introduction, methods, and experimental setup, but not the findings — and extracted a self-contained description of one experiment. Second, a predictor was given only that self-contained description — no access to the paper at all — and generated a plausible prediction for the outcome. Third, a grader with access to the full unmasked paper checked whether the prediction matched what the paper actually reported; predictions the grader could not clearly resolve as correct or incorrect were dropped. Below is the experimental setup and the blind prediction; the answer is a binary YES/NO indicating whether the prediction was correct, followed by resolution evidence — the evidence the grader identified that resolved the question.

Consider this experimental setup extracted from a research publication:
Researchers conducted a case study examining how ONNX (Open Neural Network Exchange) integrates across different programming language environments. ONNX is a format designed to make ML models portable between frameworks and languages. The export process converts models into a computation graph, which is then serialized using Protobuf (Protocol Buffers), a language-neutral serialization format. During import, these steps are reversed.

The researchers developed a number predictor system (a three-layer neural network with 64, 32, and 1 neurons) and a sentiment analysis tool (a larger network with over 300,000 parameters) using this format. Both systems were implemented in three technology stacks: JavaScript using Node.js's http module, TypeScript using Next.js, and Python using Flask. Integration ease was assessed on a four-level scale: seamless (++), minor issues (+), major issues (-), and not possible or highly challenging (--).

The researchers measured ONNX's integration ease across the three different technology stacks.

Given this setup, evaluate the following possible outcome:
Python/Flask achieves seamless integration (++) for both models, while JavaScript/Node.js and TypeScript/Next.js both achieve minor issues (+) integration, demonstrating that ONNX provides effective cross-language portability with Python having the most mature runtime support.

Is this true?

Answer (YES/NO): NO